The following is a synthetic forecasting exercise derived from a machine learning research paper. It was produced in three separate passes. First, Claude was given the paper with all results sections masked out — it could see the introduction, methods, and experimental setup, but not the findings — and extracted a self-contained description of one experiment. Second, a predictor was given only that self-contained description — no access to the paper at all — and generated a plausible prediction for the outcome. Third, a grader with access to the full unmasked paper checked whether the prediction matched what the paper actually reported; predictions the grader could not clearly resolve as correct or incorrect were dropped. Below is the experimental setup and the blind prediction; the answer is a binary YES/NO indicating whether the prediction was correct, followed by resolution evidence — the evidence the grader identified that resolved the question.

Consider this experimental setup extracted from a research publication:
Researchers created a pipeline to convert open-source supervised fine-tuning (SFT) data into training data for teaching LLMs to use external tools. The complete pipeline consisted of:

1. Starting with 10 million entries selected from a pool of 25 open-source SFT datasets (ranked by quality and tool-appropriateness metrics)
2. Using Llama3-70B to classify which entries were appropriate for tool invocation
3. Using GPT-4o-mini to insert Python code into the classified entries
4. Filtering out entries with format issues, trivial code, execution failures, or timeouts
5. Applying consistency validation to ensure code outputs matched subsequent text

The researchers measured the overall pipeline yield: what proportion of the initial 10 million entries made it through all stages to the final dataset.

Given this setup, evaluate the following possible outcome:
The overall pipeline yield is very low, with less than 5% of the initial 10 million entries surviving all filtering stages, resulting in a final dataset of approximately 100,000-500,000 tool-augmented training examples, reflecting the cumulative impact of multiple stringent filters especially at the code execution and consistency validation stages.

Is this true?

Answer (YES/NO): YES